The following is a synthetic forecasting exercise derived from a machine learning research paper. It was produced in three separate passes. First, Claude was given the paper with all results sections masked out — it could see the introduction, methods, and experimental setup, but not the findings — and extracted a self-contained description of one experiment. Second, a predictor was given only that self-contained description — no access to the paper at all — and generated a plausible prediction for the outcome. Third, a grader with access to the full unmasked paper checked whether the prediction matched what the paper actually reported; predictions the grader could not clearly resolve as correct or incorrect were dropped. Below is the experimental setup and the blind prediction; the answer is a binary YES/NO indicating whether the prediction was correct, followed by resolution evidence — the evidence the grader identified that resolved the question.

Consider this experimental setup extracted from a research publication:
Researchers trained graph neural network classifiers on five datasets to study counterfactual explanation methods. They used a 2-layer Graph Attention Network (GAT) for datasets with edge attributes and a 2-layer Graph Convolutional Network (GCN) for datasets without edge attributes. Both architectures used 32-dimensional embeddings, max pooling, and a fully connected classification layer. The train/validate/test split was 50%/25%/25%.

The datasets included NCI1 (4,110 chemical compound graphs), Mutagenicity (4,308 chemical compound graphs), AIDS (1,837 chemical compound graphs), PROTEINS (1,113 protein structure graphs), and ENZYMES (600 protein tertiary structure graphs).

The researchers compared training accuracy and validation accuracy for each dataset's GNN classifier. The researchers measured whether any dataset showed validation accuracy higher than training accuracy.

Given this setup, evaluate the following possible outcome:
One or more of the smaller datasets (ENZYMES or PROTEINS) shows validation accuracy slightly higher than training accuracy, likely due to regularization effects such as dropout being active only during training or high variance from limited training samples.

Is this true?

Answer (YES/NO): NO